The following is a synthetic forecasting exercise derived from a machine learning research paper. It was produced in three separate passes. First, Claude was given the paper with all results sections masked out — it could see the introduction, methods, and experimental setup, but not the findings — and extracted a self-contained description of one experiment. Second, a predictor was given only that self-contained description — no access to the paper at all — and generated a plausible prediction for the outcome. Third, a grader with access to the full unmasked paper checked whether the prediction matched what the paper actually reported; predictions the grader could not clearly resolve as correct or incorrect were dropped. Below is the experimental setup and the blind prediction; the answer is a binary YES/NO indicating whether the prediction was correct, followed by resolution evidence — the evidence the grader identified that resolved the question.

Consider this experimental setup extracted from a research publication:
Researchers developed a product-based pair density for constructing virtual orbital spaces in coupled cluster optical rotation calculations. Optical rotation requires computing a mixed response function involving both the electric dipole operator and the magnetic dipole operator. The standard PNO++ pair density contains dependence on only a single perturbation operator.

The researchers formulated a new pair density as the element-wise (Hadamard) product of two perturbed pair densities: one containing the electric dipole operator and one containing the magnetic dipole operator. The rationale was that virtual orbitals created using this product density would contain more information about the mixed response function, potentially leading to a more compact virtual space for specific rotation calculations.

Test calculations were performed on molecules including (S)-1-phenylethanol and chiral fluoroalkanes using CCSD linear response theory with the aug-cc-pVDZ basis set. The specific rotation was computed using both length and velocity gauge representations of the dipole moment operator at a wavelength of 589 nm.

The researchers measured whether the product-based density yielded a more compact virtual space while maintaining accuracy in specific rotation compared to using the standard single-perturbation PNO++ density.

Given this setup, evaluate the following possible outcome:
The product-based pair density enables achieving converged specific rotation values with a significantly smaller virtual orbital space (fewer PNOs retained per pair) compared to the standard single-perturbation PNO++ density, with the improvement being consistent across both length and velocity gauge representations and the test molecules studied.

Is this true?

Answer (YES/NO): NO